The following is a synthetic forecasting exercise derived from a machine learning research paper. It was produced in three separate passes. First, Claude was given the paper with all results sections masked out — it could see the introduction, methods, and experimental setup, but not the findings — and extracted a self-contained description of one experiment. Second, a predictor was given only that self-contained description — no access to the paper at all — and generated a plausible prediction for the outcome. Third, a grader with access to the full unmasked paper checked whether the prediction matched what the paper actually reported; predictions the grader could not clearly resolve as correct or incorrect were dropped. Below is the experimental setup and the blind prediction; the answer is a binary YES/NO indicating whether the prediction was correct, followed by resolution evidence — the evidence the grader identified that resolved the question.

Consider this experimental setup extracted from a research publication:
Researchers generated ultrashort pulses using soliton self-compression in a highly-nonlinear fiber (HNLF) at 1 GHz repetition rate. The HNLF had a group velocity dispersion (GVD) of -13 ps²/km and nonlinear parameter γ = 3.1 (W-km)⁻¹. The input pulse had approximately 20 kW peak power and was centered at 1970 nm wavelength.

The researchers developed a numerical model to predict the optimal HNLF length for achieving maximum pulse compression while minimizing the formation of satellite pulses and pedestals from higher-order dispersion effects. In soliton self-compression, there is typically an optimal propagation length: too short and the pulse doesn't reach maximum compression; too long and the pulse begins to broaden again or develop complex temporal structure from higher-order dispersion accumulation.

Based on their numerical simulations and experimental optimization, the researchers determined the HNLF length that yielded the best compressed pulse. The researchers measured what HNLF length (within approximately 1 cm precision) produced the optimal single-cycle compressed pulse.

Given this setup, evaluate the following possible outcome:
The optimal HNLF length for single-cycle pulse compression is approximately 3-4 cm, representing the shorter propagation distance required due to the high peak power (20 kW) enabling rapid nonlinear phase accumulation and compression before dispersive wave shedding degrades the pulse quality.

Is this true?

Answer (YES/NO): NO